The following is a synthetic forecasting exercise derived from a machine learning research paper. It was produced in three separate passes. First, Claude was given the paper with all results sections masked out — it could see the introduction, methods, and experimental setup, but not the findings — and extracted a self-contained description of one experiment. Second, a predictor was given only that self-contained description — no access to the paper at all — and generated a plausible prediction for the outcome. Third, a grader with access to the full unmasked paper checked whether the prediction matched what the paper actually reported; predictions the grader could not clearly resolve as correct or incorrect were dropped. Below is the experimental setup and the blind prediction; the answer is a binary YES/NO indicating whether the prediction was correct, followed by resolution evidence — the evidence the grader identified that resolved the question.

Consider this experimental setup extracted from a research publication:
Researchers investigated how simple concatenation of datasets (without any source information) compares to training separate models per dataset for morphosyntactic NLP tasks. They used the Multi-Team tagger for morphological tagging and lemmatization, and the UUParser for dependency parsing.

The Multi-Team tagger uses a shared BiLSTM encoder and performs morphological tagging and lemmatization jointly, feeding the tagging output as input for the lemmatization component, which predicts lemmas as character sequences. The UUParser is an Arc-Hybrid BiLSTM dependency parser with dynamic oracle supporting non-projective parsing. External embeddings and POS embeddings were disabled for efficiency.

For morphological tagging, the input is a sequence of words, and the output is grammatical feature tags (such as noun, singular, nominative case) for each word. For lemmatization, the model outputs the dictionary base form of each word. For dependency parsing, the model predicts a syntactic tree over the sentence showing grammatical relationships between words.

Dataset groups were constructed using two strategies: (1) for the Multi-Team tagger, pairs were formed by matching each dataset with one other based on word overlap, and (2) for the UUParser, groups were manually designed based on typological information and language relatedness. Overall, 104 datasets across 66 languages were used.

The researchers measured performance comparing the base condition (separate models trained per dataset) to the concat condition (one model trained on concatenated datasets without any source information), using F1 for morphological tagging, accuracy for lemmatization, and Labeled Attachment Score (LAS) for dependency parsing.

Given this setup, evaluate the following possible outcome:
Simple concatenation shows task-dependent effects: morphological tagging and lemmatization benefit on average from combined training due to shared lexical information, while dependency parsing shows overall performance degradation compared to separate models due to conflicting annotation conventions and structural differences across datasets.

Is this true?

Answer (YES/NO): NO